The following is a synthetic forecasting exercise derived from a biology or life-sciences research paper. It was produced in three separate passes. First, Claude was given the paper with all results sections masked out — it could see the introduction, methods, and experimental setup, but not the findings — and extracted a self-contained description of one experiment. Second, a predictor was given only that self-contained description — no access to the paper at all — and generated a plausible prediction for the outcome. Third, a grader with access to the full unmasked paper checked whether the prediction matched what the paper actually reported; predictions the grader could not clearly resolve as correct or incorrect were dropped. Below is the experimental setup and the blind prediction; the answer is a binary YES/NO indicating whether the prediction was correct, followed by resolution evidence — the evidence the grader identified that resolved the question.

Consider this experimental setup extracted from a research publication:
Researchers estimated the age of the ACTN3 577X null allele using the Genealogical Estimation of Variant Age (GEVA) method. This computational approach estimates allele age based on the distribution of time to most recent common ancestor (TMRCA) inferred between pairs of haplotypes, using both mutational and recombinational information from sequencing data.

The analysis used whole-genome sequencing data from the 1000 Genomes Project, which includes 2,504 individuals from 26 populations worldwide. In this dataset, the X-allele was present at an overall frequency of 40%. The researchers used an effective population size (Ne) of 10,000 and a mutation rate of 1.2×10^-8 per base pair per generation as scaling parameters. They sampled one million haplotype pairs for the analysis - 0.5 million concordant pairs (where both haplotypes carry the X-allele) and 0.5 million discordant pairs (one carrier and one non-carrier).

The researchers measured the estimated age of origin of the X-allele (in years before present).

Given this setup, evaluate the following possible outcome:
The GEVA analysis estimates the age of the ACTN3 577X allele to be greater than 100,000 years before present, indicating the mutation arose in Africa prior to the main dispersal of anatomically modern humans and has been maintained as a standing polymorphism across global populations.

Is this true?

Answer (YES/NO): YES